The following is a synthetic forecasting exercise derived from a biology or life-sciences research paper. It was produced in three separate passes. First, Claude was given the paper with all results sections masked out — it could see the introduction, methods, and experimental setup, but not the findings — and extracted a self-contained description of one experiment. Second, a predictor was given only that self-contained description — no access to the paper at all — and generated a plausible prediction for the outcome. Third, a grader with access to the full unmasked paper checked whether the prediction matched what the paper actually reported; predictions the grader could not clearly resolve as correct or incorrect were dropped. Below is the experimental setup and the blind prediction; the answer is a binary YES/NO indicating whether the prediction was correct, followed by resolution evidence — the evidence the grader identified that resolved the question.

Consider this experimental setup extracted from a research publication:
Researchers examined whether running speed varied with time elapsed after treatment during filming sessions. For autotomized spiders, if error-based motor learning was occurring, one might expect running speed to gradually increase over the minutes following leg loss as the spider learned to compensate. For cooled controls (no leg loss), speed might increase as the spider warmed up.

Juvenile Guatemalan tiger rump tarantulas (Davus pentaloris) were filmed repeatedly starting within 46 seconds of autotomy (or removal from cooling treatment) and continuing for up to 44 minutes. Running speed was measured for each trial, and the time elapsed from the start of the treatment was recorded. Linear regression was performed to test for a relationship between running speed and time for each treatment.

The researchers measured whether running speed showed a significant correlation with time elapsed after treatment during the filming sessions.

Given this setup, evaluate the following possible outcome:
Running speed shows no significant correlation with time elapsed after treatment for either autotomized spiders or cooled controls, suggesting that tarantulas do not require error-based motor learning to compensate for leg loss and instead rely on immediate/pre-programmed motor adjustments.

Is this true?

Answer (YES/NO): YES